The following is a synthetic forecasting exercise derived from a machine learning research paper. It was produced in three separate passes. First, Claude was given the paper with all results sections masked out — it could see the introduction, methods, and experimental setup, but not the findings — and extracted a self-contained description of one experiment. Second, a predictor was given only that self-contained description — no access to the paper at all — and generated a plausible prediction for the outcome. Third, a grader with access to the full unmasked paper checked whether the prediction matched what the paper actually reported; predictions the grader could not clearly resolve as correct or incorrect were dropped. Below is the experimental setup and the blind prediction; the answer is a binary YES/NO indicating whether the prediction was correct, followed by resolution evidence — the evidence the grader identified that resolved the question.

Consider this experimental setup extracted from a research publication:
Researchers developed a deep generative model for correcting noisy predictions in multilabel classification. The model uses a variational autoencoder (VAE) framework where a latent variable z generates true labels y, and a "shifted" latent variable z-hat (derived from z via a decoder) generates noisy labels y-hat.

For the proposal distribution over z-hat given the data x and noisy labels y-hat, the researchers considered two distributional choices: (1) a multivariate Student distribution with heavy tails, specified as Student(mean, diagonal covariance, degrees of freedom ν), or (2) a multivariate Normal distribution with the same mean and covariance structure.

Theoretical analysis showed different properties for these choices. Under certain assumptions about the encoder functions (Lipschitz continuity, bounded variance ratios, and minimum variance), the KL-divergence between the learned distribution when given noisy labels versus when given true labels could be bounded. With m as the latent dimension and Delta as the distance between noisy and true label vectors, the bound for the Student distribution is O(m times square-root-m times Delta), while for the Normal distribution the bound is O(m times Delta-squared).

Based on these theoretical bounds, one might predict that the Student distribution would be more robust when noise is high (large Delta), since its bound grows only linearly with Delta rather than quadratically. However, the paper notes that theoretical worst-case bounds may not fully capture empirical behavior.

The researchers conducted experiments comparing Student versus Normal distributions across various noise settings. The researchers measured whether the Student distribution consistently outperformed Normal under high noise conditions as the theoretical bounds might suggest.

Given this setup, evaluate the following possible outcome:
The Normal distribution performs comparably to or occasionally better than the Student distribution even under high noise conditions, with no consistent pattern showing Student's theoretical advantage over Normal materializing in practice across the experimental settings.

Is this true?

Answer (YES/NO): YES